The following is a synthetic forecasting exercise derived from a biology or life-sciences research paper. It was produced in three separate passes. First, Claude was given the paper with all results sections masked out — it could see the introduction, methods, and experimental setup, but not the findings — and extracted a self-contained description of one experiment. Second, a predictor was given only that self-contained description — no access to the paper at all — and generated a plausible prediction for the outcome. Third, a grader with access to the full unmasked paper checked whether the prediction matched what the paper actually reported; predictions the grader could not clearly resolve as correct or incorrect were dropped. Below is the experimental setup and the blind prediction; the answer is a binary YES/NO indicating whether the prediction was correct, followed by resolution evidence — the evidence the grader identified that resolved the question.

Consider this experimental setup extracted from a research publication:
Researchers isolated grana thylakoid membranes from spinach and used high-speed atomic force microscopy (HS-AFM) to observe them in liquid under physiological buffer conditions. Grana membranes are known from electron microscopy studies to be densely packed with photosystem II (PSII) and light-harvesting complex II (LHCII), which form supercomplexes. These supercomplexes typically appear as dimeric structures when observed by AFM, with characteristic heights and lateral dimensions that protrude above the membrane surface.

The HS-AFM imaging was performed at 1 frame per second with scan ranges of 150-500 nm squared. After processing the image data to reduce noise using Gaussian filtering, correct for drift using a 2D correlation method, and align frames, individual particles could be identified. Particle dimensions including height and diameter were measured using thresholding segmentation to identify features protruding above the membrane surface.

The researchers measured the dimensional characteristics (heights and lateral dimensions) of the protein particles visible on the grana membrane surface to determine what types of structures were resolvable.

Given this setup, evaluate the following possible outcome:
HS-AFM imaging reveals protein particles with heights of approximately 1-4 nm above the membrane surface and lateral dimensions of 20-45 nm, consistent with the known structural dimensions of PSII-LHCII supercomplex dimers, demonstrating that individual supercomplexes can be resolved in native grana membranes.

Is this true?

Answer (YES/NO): NO